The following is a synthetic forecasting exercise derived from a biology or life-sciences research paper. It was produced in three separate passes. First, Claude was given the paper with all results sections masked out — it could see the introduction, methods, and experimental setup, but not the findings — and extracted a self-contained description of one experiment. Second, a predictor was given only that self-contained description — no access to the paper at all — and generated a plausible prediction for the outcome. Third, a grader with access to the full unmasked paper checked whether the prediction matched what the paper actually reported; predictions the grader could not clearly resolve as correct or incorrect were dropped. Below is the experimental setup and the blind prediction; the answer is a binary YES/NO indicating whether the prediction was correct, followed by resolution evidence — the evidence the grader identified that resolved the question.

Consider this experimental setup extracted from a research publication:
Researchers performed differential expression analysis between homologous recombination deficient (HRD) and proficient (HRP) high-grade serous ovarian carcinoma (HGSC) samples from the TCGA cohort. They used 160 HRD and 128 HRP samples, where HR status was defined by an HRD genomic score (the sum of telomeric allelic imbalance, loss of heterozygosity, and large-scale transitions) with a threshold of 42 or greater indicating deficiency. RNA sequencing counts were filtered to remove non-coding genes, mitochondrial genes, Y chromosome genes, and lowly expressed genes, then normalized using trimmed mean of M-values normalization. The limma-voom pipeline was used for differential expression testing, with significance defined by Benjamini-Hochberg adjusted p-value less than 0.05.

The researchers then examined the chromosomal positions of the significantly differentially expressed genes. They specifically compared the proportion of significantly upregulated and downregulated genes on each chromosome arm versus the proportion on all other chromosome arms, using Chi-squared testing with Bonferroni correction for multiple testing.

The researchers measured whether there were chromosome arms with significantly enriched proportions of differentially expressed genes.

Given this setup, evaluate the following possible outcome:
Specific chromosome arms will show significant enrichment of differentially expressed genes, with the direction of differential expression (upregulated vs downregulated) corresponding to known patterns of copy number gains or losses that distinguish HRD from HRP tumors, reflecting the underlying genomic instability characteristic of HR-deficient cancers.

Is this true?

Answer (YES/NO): YES